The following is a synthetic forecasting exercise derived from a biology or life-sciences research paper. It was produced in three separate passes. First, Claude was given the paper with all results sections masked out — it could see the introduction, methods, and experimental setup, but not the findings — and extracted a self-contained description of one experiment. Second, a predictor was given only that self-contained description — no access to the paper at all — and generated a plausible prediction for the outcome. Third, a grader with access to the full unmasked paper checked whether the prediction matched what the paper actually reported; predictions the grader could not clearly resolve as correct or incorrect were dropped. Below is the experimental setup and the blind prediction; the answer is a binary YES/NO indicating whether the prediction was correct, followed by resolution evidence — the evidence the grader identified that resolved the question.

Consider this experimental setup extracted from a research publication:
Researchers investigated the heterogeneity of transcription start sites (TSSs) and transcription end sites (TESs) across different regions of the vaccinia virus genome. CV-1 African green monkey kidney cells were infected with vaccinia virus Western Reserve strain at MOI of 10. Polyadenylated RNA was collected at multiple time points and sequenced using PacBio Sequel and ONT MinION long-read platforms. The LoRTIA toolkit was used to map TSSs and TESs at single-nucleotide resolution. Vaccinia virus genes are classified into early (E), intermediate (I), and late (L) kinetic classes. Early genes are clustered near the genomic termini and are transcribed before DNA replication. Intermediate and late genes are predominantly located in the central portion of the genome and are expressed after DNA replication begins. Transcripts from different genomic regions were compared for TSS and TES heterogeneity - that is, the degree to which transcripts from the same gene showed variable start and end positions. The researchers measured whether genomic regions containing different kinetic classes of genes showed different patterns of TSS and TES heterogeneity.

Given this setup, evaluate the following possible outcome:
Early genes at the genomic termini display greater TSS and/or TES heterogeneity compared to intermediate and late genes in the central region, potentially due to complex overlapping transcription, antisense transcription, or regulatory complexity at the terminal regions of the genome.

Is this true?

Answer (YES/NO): NO